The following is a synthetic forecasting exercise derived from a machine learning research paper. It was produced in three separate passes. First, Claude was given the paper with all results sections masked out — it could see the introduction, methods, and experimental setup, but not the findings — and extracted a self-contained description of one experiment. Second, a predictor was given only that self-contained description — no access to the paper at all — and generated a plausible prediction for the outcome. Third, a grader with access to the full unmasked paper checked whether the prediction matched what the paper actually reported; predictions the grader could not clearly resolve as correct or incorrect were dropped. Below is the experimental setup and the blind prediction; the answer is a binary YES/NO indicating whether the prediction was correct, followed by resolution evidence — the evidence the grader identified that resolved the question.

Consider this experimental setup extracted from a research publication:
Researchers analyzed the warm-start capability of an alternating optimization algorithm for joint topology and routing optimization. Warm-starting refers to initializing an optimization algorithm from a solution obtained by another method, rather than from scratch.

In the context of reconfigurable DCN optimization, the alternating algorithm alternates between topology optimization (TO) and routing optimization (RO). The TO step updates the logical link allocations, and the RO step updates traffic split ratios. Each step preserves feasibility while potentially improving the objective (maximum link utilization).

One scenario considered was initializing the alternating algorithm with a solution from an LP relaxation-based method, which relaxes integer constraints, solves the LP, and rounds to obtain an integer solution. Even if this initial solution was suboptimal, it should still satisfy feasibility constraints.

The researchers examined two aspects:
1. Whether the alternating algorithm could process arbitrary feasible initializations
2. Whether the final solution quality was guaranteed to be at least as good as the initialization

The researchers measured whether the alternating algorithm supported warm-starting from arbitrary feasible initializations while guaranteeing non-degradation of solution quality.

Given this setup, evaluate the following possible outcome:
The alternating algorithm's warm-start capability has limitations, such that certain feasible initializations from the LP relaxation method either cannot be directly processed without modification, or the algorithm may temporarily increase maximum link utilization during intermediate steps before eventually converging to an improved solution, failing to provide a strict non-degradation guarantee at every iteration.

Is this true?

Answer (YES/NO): NO